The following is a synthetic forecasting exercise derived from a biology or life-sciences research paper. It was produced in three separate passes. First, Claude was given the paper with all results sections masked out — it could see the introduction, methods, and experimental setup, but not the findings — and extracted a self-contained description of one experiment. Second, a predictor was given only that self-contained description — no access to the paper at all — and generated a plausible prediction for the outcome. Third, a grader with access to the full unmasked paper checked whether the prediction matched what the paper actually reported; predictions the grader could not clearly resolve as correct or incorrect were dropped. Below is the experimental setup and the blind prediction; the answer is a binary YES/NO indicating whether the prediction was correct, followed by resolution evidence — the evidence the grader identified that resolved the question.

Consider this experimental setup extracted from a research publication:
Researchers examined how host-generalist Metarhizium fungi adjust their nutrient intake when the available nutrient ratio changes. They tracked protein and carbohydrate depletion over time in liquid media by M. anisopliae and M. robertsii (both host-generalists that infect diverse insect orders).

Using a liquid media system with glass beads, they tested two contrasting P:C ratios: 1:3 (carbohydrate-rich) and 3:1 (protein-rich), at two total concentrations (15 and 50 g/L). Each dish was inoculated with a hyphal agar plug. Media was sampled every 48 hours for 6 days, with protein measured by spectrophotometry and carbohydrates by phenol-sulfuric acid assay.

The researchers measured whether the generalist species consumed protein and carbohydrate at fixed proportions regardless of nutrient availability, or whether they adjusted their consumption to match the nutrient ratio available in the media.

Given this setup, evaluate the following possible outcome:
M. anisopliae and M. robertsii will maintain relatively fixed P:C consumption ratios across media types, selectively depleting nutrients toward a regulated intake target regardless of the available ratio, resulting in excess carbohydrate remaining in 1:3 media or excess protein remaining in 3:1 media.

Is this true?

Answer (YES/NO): NO